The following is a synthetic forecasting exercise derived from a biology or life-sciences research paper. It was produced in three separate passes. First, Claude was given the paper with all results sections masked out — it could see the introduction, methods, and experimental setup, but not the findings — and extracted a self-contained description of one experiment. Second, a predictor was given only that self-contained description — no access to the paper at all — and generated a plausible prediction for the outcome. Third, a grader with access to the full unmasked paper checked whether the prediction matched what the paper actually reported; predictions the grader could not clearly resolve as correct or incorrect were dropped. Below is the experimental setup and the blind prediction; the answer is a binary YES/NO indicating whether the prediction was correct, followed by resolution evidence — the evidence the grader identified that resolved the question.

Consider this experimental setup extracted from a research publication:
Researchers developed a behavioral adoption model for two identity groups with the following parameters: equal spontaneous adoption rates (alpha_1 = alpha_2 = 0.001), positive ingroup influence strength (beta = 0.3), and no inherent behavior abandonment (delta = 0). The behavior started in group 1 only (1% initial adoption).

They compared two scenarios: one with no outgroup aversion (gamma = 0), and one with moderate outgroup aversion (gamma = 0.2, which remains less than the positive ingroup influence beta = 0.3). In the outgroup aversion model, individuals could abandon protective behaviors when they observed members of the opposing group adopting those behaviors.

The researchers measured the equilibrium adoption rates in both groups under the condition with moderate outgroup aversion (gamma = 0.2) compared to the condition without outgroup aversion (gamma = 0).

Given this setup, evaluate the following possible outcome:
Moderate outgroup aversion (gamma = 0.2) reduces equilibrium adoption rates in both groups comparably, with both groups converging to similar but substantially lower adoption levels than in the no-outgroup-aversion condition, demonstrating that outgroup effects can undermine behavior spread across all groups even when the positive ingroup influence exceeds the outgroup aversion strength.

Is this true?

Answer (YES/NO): YES